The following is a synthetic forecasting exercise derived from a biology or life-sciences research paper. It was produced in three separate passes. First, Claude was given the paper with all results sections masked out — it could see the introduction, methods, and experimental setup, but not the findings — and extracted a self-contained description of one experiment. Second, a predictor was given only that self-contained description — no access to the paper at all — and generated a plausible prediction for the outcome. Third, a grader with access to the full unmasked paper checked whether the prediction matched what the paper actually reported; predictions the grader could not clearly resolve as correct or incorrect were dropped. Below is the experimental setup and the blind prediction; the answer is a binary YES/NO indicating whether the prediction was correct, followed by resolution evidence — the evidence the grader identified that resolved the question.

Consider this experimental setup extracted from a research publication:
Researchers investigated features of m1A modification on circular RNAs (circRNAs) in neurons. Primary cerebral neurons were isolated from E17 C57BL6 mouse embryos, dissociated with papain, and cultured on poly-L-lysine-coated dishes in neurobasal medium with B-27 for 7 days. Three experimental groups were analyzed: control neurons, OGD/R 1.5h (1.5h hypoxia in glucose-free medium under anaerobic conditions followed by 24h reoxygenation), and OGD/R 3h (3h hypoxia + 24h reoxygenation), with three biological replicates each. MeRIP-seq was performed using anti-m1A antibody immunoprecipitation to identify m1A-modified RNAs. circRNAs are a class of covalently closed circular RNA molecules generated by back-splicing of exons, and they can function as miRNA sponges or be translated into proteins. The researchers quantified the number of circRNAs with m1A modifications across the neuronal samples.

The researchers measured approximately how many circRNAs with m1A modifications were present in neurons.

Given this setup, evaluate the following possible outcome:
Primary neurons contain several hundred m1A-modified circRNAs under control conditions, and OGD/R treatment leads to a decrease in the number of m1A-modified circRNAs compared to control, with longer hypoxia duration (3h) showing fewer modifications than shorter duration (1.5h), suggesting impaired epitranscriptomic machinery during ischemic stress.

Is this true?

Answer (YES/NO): NO